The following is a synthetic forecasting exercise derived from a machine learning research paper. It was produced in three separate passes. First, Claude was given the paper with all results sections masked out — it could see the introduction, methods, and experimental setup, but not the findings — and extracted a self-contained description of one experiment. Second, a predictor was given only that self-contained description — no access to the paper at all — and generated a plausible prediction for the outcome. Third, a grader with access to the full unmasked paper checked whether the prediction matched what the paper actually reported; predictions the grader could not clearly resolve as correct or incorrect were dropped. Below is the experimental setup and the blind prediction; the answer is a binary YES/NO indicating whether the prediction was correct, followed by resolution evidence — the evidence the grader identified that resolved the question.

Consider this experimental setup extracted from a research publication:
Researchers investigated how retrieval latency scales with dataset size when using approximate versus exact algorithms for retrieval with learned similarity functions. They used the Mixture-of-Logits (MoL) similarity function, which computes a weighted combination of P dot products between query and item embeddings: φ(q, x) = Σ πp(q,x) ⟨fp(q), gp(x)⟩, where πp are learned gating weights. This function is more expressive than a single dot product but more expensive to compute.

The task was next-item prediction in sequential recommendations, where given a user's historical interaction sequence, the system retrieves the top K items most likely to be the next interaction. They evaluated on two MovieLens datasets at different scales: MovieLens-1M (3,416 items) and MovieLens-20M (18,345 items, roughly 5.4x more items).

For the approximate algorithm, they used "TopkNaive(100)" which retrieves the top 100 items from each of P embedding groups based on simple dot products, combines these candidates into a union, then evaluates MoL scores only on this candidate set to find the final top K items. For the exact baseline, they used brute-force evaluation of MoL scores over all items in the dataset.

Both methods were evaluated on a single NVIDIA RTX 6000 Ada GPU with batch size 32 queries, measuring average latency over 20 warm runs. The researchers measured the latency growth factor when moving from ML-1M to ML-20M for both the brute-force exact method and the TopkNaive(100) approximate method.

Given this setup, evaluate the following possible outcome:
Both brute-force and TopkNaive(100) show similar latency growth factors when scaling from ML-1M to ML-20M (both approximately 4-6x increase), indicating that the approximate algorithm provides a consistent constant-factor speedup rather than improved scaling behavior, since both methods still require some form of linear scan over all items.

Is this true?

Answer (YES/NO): NO